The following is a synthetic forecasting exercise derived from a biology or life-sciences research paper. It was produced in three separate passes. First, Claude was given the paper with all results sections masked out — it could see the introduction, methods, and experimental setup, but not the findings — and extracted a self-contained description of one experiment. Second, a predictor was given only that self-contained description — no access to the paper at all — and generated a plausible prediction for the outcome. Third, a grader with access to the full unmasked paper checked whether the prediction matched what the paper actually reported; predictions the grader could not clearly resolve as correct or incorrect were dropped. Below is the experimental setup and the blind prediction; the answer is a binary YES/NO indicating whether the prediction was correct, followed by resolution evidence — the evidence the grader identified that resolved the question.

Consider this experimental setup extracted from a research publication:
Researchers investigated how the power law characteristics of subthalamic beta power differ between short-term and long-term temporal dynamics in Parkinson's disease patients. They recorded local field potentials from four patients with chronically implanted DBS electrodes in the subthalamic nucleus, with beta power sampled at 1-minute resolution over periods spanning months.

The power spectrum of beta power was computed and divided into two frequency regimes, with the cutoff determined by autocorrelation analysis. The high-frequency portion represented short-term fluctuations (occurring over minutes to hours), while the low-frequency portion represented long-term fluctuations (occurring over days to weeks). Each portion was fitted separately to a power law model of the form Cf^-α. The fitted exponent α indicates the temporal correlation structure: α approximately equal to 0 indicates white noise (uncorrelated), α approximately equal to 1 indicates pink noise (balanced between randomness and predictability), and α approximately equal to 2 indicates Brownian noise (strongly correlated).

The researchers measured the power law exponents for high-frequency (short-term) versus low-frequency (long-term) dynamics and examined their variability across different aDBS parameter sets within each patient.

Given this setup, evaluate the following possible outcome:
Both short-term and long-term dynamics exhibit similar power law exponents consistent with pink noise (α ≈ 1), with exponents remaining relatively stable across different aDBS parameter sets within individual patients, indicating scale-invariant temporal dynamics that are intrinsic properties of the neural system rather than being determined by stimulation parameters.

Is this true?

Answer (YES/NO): NO